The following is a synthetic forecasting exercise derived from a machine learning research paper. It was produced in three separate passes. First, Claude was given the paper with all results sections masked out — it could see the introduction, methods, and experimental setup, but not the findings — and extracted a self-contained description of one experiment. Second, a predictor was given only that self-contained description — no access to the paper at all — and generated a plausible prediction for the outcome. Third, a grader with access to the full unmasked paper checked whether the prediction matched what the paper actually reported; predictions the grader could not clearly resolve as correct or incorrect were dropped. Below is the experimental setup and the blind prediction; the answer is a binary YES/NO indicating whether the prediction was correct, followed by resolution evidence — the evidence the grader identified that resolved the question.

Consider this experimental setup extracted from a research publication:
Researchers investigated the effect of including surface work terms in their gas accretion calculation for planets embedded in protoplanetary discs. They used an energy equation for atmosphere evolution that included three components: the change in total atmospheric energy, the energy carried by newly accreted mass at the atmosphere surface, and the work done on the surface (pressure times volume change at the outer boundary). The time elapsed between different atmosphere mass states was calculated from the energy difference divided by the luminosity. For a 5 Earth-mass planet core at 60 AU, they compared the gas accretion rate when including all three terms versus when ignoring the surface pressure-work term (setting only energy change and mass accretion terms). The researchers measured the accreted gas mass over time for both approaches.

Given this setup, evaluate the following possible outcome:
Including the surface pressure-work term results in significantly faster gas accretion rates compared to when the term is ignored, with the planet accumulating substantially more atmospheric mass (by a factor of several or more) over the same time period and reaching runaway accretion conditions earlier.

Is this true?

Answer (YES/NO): NO